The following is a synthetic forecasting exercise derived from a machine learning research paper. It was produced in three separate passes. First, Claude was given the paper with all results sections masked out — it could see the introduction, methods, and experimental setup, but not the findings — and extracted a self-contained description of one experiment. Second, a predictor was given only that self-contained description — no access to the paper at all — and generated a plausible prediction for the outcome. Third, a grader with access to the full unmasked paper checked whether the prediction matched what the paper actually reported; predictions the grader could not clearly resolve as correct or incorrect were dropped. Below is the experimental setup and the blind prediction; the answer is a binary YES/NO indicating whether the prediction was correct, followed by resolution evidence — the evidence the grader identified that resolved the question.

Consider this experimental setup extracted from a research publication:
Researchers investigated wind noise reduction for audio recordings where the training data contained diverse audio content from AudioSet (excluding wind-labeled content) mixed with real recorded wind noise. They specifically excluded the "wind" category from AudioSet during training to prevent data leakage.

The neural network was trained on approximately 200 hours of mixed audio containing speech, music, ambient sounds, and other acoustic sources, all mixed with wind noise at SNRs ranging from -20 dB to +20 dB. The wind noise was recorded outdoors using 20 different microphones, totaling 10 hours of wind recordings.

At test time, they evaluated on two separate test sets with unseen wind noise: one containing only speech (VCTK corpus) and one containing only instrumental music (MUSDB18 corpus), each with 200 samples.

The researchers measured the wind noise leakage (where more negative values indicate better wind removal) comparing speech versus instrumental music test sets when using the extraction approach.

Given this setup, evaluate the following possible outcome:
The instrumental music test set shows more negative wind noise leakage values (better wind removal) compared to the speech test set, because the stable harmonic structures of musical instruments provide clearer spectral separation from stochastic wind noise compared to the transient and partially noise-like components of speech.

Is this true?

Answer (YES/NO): YES